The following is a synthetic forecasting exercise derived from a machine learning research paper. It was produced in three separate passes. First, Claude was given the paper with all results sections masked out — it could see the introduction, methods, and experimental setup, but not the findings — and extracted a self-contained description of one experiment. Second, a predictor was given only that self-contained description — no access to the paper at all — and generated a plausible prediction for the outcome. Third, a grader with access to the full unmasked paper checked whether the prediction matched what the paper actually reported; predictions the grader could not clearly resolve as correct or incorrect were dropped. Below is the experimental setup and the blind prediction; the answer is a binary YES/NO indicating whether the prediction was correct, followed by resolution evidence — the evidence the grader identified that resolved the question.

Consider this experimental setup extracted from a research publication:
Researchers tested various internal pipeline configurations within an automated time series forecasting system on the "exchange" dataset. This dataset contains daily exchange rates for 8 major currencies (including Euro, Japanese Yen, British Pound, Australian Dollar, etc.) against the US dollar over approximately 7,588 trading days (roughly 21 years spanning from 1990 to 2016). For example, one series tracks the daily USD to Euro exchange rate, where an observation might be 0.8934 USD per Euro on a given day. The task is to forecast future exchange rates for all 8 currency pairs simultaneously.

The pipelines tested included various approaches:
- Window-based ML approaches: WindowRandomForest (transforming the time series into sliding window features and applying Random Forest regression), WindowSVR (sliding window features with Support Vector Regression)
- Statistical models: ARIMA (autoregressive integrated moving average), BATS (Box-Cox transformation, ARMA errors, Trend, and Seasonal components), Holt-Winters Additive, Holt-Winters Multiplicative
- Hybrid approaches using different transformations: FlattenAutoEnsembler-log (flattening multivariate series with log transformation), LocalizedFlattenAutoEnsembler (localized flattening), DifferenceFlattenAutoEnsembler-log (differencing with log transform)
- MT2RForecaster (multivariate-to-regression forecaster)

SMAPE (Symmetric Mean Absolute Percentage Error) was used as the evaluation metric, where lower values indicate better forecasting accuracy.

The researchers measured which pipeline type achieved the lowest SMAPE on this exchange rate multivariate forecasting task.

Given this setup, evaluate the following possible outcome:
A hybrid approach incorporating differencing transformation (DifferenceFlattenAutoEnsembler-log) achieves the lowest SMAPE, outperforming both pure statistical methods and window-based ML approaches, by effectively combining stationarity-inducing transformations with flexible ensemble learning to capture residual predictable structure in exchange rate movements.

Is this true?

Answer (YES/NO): NO